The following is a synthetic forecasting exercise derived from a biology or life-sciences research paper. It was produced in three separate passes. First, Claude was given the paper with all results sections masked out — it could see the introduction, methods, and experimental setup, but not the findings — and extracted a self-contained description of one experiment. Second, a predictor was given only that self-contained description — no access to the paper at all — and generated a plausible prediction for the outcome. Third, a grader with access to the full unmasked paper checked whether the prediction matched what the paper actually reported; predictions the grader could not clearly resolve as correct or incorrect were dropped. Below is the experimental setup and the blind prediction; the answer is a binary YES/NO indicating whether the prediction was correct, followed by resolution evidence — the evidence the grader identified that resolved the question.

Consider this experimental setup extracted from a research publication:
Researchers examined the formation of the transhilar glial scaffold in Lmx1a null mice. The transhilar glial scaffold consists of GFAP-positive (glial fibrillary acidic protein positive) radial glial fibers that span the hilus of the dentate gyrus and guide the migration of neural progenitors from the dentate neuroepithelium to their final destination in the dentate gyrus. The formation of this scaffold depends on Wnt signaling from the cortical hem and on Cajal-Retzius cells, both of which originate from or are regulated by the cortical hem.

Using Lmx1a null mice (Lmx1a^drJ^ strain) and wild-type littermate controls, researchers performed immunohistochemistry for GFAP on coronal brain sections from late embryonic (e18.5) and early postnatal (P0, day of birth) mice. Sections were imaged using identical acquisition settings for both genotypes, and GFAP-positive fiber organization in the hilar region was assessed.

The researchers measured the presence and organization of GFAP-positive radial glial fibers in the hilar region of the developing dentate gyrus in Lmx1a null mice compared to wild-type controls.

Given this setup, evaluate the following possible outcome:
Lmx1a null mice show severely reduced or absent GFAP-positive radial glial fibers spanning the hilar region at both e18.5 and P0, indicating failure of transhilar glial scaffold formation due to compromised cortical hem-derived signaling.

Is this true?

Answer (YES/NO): YES